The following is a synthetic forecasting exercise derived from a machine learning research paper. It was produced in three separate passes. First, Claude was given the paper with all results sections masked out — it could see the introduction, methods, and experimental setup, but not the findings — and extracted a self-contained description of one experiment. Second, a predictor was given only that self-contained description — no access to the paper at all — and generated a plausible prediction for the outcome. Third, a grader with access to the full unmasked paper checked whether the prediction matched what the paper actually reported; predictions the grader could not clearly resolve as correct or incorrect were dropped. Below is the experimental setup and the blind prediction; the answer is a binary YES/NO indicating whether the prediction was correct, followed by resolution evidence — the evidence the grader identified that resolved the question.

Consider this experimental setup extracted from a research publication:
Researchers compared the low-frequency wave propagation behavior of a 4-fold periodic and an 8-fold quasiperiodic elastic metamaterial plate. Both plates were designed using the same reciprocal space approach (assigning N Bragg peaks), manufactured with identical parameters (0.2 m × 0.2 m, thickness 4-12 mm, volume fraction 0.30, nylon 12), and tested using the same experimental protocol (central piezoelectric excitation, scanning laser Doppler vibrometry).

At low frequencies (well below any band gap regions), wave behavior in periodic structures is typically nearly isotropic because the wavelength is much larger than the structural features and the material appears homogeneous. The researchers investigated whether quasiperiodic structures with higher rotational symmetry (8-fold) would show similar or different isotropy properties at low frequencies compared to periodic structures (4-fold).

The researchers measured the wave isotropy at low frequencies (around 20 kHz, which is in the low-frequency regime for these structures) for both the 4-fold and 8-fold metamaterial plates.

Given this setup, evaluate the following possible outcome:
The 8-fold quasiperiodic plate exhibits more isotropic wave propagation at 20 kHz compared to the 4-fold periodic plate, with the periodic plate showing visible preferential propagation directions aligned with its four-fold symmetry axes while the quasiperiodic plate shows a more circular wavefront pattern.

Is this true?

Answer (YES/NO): NO